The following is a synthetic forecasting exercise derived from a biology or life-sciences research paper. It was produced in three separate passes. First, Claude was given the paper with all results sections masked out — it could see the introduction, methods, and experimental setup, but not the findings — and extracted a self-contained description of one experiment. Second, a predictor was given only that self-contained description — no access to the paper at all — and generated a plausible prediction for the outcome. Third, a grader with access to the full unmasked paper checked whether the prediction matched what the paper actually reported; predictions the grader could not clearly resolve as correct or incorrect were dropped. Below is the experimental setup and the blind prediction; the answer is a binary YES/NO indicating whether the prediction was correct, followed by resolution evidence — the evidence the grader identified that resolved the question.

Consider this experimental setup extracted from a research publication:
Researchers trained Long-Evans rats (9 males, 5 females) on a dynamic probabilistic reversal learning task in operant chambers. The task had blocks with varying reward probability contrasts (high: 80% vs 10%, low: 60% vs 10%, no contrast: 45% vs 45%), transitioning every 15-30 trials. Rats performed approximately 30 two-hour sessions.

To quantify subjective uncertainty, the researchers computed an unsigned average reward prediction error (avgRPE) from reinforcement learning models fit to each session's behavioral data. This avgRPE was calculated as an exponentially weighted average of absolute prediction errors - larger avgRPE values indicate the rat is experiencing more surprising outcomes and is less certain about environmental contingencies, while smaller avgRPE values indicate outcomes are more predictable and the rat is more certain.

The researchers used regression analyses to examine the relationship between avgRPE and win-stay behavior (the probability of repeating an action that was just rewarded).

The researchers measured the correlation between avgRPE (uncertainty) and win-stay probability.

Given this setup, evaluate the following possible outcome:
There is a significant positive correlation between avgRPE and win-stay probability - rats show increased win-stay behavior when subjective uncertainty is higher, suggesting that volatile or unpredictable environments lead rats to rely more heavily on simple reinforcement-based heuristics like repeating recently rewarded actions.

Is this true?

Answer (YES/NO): NO